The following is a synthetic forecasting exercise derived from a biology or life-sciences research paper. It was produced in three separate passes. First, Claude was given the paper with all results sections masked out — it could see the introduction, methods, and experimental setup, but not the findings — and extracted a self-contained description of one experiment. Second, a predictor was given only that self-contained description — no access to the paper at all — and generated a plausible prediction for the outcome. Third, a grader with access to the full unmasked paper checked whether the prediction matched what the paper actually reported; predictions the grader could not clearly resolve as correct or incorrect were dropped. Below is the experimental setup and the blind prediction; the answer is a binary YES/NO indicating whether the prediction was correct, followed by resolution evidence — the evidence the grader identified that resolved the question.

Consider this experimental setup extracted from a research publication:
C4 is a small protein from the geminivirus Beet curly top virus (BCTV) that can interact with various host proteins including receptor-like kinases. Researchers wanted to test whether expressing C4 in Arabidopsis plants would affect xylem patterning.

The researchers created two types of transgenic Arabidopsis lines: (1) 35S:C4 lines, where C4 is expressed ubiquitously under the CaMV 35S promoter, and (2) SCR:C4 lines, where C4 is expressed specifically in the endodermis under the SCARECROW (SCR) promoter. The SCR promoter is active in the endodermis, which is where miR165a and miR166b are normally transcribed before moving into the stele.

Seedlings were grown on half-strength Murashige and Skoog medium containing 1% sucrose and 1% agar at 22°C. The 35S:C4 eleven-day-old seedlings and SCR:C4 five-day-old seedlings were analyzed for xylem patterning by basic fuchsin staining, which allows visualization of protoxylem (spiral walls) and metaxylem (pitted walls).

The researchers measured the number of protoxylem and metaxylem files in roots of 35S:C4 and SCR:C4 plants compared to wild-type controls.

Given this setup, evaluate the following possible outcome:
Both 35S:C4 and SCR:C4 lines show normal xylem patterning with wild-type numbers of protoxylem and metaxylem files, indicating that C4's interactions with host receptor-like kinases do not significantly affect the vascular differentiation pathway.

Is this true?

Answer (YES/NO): NO